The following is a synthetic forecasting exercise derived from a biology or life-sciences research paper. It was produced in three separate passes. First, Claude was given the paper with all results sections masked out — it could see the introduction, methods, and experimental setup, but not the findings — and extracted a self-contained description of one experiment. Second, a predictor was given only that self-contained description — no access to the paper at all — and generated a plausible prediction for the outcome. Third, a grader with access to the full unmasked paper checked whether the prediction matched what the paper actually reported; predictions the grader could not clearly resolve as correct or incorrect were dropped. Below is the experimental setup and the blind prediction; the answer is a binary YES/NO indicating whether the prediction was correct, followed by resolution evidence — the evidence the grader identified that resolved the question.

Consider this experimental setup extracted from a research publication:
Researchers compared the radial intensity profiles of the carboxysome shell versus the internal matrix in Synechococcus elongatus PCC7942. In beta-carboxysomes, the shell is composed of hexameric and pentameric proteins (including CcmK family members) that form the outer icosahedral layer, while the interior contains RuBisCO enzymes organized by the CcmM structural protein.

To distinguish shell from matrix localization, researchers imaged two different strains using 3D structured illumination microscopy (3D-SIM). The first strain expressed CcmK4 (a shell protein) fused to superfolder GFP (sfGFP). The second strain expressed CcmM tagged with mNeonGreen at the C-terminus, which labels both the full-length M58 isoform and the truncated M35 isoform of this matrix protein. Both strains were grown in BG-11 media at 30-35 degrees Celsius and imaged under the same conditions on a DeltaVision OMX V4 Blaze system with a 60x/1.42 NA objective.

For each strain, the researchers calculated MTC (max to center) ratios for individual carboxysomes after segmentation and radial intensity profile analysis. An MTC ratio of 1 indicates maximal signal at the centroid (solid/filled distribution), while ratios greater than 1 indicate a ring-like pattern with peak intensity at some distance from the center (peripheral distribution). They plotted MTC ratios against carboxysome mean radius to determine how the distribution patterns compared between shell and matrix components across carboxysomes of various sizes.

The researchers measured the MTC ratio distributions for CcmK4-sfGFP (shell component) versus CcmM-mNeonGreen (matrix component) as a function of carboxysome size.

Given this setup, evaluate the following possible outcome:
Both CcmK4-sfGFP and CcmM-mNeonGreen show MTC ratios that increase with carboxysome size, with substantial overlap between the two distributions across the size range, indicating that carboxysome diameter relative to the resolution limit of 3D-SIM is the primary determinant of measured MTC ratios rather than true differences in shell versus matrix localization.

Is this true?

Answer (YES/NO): NO